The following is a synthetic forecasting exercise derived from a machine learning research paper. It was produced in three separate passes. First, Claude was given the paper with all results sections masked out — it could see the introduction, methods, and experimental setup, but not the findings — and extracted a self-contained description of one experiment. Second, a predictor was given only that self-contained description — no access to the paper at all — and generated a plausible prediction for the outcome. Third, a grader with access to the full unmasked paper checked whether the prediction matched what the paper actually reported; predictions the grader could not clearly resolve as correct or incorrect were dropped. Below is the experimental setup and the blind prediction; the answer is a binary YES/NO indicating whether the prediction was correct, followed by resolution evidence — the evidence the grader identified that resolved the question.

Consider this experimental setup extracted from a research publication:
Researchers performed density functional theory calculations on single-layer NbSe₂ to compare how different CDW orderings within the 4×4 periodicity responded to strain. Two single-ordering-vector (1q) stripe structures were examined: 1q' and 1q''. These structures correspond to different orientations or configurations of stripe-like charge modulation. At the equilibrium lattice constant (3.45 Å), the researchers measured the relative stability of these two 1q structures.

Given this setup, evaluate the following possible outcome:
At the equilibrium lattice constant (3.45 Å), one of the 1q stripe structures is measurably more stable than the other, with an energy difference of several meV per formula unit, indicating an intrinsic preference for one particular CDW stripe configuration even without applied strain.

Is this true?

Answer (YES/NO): NO